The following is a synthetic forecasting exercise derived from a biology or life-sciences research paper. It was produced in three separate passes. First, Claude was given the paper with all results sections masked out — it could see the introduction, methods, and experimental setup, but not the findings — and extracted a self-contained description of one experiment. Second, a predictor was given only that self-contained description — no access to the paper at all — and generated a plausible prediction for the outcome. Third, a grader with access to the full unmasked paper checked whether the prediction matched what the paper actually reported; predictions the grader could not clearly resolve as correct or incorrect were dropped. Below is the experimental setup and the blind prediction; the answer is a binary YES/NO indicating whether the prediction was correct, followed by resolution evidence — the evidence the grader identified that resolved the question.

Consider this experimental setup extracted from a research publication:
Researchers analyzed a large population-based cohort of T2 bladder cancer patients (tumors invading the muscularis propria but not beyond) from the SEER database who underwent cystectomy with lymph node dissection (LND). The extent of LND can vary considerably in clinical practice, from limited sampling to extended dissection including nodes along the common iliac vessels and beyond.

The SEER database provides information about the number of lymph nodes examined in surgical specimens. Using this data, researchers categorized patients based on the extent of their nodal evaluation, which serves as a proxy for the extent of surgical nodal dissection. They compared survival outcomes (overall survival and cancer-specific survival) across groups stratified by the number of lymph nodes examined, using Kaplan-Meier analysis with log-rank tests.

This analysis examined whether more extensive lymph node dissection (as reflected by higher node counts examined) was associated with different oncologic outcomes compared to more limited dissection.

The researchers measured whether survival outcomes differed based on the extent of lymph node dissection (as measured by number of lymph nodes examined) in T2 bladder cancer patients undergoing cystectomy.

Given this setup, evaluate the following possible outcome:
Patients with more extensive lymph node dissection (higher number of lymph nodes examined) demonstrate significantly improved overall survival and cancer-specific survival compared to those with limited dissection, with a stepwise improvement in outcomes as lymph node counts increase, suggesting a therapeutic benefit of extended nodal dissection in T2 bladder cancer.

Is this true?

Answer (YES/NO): NO